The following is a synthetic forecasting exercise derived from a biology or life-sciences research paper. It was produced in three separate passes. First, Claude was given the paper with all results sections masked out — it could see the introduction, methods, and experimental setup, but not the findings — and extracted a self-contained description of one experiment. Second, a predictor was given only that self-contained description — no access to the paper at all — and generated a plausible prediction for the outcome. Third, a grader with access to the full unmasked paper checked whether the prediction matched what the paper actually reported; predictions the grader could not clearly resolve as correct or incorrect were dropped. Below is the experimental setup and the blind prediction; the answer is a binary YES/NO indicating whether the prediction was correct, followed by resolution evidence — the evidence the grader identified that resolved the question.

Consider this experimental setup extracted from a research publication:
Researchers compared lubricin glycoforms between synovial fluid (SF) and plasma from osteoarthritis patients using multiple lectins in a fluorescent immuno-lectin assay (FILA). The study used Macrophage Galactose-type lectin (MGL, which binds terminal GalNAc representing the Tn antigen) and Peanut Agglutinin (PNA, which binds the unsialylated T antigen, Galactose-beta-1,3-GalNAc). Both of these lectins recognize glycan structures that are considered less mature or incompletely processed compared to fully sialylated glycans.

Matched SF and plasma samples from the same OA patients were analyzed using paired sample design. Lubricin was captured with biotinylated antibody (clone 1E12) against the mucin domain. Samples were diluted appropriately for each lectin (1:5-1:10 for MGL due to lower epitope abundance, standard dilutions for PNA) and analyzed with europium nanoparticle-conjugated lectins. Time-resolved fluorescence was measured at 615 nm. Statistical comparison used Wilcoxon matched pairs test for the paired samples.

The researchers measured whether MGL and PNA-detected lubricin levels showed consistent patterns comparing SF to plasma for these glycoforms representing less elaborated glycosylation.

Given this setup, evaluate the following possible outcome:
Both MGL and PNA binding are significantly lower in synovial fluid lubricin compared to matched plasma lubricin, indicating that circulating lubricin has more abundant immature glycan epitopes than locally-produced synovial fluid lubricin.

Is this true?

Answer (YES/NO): NO